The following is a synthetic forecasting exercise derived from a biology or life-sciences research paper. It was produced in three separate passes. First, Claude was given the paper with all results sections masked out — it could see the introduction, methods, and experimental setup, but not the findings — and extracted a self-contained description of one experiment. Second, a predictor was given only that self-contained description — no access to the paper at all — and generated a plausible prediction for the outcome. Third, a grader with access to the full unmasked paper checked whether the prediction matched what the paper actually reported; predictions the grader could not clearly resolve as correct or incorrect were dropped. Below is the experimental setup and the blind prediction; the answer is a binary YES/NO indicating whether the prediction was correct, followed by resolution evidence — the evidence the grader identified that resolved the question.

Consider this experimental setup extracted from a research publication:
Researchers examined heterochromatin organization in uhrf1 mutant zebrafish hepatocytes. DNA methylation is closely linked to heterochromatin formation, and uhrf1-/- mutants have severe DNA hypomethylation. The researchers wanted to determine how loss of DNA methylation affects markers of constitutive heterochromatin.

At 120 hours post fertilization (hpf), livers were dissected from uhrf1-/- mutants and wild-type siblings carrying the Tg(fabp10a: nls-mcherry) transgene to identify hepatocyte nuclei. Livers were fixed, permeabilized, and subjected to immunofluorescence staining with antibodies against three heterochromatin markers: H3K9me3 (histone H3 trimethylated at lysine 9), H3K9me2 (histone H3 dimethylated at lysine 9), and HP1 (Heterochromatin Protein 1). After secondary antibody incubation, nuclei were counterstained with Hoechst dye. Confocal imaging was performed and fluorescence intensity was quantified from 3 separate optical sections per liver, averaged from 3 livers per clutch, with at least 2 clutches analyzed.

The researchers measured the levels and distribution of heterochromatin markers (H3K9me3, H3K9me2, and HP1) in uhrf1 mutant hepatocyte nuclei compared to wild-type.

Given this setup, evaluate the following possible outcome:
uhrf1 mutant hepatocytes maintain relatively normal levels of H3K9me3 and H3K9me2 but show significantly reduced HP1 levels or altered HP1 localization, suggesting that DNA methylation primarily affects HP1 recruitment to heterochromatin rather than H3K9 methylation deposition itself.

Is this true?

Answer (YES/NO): NO